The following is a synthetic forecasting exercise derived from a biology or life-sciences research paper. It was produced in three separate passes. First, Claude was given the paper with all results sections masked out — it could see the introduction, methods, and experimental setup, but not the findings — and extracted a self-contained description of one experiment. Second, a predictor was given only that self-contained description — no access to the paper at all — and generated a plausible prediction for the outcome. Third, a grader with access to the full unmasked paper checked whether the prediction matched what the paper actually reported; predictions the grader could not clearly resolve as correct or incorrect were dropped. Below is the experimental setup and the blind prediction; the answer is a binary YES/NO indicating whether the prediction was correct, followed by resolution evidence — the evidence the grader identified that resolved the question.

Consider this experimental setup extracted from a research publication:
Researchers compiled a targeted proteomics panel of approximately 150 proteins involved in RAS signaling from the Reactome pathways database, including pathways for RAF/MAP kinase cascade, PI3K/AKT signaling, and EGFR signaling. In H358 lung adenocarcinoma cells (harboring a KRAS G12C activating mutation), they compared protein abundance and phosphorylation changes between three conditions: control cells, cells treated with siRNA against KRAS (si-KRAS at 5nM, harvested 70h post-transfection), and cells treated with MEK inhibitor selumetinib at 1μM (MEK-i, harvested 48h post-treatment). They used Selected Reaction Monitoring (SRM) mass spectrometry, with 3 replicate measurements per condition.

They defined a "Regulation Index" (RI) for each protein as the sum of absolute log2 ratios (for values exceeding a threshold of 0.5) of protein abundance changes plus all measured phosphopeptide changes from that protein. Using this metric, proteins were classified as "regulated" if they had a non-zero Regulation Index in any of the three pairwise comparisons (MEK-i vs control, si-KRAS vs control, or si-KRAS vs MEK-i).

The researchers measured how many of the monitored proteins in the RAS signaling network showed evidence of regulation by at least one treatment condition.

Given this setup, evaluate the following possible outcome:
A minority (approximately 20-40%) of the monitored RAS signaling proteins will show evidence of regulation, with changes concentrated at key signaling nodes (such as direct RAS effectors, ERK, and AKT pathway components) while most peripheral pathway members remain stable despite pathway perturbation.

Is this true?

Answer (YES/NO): NO